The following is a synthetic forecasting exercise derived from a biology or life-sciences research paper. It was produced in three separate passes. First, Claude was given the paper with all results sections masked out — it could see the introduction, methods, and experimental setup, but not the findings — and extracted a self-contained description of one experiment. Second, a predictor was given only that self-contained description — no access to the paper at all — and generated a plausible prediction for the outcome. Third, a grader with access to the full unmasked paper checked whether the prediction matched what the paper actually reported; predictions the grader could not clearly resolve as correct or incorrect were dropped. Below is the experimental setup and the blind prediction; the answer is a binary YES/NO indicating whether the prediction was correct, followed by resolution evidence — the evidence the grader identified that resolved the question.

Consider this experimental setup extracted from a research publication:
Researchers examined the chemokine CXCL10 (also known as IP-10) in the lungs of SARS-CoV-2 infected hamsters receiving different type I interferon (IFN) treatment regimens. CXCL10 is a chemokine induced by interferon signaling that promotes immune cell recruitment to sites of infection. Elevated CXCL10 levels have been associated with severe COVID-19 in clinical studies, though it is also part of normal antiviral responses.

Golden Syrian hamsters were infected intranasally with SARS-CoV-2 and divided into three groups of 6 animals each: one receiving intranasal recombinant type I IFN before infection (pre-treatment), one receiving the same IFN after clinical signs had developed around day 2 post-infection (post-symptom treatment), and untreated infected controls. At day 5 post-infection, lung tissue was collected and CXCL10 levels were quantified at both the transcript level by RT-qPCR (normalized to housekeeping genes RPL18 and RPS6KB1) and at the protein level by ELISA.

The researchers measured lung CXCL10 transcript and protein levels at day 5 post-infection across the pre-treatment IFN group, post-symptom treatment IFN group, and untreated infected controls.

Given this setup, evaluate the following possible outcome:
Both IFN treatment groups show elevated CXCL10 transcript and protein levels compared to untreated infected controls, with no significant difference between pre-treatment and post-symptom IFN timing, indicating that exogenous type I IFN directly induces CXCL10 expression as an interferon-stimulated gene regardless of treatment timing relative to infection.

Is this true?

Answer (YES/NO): NO